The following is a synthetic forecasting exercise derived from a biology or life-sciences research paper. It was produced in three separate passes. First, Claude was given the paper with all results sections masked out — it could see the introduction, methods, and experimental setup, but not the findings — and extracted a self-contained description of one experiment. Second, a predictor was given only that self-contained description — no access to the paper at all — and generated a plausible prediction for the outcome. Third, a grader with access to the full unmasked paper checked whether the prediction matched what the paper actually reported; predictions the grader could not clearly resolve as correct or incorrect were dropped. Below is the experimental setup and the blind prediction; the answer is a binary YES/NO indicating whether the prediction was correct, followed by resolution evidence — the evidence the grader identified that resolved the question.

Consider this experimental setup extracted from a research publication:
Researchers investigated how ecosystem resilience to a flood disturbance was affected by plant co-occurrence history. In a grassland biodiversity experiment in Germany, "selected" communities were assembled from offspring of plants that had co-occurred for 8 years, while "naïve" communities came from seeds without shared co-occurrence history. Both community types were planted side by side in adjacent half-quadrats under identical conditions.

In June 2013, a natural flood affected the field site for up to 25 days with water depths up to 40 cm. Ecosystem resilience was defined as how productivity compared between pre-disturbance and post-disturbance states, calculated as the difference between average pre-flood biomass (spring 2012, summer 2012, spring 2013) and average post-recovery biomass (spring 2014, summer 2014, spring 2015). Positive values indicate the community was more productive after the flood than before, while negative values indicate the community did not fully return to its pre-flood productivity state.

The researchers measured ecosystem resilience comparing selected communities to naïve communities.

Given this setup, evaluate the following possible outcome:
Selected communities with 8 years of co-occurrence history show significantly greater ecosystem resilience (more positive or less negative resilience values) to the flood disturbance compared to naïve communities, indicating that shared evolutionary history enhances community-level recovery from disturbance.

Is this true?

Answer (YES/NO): NO